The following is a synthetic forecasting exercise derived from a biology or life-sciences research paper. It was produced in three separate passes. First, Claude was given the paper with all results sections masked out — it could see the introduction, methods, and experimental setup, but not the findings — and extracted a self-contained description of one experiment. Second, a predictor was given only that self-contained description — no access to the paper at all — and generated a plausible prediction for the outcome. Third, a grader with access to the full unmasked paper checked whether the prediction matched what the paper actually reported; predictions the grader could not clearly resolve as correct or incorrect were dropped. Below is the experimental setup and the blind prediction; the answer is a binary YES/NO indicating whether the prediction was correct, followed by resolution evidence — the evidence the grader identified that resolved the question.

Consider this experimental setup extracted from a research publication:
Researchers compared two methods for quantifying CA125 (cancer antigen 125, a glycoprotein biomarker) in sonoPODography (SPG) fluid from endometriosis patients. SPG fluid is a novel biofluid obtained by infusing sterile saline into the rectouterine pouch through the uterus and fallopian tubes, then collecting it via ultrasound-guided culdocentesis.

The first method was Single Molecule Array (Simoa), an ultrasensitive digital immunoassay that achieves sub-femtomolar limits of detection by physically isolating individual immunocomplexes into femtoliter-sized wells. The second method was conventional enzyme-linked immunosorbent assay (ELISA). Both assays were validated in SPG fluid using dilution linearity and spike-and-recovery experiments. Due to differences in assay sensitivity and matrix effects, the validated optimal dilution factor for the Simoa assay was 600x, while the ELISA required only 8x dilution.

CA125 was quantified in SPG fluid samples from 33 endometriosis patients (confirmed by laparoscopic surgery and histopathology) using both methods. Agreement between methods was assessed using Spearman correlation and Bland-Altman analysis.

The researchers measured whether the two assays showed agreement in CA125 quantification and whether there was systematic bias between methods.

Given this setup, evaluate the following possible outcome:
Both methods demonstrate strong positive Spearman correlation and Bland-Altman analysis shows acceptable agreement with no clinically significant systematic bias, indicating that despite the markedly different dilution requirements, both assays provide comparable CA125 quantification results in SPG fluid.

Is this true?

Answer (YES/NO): NO